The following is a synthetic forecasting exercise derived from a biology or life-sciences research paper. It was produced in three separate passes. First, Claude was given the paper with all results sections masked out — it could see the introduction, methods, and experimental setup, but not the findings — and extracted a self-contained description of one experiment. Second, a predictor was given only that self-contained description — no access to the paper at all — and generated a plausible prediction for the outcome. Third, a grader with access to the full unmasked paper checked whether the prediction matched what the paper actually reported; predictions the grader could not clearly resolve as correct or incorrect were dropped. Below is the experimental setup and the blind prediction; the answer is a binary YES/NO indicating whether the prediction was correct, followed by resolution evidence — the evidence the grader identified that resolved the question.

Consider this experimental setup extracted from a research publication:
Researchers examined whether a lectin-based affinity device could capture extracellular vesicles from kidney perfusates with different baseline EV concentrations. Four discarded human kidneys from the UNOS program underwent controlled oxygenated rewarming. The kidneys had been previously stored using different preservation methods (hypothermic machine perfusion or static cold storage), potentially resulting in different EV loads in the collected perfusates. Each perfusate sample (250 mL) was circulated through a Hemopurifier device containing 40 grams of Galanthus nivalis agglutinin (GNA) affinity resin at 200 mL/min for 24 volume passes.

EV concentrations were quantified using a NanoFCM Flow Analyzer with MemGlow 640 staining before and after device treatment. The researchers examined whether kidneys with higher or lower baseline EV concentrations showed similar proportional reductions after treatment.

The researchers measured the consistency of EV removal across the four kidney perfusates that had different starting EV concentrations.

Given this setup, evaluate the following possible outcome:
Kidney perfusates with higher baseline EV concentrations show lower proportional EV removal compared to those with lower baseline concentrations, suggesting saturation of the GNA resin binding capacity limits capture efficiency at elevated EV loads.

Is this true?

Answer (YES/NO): NO